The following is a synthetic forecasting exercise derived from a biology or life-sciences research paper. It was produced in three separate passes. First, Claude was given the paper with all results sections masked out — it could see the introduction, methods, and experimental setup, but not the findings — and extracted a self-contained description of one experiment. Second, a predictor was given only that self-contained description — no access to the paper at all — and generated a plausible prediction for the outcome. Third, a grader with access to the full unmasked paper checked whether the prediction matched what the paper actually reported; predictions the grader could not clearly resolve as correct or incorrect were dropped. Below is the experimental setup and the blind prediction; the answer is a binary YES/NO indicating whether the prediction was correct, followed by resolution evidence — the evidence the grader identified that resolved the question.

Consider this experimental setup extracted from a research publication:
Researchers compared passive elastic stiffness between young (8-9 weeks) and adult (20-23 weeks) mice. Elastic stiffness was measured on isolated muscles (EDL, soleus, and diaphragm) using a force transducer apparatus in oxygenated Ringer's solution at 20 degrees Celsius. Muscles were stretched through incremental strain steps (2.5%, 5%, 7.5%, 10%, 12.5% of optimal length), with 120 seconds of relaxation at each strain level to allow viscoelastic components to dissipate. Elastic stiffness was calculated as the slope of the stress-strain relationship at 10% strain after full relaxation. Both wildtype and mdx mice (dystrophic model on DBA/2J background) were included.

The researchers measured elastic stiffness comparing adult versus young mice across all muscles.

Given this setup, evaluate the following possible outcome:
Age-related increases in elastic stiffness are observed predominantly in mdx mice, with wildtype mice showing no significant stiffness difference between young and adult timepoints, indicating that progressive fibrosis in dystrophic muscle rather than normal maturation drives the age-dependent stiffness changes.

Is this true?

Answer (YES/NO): NO